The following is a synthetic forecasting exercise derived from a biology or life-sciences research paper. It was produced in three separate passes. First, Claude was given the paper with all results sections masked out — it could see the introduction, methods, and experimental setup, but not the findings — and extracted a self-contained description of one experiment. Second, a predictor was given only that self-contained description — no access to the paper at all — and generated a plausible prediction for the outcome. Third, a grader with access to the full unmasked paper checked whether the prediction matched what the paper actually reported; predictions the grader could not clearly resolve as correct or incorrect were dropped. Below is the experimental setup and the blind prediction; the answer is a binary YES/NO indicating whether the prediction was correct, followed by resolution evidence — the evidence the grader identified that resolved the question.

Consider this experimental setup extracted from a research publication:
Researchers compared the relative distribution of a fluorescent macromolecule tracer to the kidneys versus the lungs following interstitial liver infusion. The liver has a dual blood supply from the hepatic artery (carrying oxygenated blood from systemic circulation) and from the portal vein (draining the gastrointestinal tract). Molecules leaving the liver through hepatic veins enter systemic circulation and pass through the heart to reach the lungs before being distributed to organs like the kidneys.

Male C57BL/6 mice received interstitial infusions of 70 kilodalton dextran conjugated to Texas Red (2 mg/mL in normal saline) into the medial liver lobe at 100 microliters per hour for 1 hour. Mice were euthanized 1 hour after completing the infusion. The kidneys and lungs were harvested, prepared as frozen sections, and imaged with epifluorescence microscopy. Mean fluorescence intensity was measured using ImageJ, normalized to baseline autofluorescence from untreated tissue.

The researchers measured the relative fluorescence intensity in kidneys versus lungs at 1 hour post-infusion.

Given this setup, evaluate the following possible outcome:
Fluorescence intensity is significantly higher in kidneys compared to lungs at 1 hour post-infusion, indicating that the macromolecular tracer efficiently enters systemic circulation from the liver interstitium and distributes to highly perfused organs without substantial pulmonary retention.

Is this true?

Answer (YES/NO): YES